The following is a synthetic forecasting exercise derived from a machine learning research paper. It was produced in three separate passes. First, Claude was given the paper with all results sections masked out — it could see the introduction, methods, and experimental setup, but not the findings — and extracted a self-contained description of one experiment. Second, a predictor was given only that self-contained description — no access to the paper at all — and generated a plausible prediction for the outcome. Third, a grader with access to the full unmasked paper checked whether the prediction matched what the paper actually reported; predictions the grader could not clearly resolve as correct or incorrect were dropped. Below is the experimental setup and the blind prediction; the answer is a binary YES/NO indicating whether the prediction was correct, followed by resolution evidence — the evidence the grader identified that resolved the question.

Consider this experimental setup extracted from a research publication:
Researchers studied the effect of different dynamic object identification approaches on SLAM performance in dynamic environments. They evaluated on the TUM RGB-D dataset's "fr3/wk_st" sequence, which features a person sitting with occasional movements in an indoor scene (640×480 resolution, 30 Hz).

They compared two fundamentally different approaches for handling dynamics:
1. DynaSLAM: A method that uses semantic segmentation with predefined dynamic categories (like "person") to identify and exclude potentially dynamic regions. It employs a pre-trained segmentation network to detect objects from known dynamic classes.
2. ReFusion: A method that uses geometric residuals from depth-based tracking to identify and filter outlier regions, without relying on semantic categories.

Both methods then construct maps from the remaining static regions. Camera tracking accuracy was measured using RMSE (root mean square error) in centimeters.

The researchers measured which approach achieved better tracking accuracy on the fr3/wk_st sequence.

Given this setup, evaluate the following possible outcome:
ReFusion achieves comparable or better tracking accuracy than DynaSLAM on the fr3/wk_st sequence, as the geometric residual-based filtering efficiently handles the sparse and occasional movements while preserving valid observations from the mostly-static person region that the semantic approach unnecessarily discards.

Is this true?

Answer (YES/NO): NO